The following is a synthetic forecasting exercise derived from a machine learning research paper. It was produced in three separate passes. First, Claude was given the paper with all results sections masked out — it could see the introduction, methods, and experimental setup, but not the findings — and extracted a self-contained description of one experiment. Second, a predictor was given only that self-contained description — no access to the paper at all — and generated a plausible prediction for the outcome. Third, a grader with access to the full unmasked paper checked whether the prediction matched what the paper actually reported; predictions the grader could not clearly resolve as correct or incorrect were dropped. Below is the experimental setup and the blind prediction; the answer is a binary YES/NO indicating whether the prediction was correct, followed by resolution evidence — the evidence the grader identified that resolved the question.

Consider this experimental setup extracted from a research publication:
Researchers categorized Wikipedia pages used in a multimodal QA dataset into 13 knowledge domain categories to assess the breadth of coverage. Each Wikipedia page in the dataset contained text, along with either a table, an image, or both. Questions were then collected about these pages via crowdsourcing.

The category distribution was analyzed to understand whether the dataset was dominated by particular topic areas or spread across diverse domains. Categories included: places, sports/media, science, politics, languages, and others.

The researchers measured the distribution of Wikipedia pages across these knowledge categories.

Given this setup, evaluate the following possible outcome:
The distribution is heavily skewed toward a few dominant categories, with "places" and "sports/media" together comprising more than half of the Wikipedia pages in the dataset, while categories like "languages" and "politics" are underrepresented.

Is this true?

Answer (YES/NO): YES